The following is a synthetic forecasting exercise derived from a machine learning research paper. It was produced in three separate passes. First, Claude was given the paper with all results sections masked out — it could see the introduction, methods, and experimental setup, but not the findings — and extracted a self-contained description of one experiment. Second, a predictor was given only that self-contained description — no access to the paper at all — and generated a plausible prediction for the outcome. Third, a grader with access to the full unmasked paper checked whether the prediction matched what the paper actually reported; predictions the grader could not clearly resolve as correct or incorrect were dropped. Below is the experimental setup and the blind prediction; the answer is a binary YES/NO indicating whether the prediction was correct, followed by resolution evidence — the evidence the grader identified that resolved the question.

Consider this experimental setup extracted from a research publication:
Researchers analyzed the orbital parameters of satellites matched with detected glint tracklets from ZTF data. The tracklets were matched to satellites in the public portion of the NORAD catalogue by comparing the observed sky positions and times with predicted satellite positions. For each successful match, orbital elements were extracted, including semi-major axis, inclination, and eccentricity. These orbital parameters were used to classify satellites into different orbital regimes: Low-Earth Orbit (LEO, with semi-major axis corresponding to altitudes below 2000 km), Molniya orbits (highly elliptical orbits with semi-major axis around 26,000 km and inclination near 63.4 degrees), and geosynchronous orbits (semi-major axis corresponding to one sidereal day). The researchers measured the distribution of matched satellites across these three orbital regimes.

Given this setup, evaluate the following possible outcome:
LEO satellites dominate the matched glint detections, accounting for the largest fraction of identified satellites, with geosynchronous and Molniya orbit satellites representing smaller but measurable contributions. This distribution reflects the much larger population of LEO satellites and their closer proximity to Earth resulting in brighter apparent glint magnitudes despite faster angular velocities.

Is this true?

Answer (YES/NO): NO